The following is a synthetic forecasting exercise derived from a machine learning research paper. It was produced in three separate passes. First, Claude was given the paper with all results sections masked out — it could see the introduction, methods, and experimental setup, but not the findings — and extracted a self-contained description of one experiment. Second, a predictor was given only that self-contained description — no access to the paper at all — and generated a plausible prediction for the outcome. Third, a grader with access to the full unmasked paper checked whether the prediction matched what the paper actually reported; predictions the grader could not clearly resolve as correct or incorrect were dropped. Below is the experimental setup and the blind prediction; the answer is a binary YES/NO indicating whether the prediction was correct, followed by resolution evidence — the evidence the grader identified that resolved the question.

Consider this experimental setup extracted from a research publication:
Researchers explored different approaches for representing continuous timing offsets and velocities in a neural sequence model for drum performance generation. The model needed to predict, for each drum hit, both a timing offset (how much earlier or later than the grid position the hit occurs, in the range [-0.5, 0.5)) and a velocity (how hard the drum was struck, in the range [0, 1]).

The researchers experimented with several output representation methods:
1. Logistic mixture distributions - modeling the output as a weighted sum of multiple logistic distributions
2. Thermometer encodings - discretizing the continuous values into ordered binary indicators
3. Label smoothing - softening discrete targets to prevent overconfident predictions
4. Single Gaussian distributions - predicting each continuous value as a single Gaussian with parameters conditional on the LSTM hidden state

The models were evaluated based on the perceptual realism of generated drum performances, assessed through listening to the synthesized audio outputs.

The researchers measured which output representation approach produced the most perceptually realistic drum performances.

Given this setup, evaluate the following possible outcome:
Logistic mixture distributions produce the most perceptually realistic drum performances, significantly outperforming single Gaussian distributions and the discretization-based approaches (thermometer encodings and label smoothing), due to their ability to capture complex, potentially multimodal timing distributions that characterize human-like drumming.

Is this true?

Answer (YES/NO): NO